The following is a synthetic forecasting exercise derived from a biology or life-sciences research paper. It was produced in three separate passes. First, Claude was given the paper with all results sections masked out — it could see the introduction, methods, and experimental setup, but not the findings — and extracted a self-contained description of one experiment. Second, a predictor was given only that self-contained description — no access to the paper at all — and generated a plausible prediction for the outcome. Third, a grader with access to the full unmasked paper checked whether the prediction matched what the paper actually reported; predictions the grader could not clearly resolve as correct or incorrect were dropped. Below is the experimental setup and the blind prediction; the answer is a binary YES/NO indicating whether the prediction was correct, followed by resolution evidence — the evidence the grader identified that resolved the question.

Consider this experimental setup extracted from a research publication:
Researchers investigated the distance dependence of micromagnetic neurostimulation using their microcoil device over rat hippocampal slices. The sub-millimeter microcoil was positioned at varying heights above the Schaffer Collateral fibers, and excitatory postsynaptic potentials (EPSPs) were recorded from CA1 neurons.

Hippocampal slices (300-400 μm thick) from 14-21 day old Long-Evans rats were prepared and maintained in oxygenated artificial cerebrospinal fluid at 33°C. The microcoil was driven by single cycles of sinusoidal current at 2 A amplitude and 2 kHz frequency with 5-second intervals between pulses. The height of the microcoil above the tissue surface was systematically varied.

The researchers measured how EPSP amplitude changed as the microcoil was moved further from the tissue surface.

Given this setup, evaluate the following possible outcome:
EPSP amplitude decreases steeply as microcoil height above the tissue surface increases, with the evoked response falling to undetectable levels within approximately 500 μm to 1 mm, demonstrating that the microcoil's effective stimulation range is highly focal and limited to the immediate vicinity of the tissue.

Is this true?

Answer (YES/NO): NO